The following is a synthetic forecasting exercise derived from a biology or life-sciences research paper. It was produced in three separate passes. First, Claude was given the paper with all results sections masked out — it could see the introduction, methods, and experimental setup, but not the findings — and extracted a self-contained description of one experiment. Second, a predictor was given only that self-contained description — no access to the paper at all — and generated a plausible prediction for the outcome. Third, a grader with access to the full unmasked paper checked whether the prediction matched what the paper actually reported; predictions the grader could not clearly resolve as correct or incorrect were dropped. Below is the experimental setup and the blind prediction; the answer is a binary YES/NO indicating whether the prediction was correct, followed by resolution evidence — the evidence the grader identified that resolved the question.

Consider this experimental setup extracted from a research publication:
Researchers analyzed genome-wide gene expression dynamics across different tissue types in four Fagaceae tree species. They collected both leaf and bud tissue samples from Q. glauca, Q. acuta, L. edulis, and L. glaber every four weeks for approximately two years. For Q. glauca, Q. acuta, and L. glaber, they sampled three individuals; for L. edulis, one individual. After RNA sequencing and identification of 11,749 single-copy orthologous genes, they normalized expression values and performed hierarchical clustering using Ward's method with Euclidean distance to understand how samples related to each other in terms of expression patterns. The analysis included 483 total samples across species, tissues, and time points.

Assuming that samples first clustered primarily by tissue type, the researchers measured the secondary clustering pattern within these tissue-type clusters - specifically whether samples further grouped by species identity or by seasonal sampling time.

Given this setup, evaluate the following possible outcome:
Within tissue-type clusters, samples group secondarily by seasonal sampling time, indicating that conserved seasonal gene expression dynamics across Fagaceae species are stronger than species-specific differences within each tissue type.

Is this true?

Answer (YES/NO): NO